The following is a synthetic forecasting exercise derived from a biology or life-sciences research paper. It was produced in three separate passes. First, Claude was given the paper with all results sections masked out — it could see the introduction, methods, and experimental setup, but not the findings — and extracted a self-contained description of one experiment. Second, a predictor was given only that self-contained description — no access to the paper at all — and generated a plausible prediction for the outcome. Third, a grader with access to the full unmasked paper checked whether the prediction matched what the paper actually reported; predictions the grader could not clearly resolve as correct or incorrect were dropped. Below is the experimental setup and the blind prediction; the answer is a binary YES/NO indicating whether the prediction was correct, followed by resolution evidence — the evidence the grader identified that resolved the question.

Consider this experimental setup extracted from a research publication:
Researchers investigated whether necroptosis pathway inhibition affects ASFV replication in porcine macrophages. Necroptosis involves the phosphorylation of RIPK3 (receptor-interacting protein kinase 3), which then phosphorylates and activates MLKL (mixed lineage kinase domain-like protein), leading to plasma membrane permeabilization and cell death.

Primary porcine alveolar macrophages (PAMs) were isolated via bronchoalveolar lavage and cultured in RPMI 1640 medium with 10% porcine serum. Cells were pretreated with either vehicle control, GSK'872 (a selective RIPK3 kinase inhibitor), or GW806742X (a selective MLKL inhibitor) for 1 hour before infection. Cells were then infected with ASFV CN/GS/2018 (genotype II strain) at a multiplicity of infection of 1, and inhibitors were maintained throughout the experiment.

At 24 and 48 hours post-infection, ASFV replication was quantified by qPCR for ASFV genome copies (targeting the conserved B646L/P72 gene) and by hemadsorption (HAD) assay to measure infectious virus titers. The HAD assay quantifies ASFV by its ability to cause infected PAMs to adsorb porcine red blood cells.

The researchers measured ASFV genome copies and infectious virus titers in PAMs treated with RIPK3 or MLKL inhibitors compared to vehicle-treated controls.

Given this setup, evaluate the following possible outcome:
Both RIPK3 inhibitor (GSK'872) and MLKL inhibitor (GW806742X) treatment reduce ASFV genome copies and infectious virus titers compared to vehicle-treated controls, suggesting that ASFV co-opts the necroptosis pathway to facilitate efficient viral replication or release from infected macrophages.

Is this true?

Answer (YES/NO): NO